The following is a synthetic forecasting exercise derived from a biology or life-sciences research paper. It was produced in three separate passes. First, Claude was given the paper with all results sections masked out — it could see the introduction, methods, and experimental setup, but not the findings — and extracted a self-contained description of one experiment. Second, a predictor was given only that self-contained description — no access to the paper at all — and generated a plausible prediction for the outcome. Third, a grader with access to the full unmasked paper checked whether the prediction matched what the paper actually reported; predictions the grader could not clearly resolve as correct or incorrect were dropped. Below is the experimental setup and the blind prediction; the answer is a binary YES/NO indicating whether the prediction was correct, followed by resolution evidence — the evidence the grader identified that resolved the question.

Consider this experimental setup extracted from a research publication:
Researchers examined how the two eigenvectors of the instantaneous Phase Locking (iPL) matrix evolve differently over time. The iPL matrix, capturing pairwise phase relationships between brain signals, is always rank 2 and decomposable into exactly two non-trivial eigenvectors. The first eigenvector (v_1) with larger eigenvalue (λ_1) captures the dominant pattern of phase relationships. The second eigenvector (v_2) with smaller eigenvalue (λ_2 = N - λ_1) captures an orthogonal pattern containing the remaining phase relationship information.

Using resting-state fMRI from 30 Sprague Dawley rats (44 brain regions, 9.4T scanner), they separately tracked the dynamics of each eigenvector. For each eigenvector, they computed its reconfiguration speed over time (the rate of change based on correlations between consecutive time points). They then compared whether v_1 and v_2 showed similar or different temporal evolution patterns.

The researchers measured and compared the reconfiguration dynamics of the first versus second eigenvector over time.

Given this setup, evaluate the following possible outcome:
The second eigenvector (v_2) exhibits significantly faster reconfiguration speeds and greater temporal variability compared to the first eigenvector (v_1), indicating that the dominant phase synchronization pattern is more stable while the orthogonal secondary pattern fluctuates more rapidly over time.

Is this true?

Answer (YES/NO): YES